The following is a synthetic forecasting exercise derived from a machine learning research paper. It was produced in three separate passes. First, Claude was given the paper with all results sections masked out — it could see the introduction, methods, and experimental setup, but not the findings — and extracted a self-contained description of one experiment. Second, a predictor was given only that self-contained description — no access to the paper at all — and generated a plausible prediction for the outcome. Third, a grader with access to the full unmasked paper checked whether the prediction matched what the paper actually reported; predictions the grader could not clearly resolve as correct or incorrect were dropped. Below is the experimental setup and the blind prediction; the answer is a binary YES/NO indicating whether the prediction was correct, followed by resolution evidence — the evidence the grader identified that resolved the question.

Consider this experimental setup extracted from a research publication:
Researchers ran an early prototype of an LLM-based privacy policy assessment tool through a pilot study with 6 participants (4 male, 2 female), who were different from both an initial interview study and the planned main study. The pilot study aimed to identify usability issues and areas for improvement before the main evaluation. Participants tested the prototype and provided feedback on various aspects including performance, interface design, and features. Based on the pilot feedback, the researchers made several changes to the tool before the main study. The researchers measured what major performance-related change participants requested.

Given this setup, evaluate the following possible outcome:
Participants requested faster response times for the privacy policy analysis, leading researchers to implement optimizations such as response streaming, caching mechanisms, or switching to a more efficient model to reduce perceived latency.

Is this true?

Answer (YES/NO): YES